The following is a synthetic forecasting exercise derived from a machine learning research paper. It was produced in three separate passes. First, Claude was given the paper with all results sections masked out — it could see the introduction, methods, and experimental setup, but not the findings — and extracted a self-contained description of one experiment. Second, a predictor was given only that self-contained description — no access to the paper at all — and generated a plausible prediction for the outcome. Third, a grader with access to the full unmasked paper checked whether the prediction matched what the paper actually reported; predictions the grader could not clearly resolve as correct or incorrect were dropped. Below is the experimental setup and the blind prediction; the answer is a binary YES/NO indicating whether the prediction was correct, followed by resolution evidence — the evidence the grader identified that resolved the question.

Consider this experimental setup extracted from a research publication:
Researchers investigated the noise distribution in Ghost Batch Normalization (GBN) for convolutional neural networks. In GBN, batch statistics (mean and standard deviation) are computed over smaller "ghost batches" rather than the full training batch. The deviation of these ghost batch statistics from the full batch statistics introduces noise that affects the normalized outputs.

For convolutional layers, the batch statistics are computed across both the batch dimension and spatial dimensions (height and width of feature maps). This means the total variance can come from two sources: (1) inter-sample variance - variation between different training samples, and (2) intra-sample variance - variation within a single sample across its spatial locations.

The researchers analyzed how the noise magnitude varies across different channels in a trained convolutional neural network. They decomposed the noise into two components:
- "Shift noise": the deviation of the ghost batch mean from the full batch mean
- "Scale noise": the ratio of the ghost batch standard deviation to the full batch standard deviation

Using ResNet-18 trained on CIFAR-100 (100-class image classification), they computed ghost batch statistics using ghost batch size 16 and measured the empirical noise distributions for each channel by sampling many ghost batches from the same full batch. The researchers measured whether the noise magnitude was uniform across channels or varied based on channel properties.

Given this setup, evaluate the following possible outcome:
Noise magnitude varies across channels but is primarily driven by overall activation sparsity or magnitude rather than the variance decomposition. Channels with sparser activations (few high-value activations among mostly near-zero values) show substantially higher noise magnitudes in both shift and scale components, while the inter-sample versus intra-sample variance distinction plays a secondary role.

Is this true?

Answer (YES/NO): NO